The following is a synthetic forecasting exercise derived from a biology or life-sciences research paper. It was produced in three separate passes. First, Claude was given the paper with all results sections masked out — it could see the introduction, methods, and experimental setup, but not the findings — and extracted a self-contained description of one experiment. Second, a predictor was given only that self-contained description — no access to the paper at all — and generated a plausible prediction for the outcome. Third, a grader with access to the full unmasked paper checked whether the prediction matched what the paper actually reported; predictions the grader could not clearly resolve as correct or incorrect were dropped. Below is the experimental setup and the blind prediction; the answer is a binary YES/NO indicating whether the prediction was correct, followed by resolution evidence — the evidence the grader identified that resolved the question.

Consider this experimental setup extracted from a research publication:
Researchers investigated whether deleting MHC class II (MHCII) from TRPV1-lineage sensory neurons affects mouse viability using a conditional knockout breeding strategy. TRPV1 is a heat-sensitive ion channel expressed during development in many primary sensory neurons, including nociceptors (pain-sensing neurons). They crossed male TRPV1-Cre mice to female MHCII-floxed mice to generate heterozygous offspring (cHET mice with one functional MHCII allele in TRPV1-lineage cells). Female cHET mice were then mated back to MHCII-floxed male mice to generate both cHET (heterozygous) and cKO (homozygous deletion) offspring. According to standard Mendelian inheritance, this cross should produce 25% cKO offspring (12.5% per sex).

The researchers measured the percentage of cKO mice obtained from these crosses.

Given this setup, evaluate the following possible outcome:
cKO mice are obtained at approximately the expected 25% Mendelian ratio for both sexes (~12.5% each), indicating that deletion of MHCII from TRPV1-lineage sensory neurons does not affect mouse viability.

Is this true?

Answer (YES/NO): NO